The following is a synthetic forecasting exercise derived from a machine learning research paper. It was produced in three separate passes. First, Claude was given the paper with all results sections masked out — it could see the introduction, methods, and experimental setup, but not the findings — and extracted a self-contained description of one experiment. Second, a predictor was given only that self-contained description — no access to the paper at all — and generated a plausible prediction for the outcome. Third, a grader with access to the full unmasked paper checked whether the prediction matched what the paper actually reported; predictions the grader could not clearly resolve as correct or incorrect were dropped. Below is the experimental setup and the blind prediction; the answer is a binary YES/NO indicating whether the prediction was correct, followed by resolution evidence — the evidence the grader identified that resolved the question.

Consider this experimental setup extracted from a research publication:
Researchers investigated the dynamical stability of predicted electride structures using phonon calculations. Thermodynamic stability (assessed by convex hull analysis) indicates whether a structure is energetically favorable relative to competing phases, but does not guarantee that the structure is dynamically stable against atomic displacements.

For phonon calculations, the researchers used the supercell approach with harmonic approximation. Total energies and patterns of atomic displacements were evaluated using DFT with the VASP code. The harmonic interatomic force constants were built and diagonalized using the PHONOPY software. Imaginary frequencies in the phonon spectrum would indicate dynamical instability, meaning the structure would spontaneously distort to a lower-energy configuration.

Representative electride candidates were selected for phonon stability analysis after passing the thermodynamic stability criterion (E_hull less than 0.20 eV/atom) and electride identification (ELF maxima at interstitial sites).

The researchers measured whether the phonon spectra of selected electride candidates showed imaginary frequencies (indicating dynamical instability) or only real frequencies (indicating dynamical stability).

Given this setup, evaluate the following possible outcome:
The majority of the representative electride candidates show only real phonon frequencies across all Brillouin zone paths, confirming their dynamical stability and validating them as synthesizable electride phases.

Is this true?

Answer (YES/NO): YES